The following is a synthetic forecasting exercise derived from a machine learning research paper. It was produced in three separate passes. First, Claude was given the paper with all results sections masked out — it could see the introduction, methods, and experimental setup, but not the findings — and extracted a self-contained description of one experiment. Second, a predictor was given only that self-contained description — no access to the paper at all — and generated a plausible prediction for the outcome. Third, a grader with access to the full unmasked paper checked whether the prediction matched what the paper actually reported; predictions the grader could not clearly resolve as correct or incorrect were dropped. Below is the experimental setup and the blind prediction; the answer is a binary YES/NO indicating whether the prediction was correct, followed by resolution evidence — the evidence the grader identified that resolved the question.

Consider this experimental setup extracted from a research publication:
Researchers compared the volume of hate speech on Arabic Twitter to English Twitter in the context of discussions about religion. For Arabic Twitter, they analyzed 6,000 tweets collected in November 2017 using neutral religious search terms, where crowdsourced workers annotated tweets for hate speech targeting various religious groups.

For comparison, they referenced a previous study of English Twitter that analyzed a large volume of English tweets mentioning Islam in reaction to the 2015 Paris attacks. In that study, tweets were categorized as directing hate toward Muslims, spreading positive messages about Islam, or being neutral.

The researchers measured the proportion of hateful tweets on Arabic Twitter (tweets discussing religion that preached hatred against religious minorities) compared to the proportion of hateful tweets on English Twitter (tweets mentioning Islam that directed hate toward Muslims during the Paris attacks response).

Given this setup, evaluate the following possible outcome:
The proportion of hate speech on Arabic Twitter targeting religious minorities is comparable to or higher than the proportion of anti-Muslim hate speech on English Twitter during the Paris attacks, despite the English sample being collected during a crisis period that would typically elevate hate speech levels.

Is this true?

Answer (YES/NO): YES